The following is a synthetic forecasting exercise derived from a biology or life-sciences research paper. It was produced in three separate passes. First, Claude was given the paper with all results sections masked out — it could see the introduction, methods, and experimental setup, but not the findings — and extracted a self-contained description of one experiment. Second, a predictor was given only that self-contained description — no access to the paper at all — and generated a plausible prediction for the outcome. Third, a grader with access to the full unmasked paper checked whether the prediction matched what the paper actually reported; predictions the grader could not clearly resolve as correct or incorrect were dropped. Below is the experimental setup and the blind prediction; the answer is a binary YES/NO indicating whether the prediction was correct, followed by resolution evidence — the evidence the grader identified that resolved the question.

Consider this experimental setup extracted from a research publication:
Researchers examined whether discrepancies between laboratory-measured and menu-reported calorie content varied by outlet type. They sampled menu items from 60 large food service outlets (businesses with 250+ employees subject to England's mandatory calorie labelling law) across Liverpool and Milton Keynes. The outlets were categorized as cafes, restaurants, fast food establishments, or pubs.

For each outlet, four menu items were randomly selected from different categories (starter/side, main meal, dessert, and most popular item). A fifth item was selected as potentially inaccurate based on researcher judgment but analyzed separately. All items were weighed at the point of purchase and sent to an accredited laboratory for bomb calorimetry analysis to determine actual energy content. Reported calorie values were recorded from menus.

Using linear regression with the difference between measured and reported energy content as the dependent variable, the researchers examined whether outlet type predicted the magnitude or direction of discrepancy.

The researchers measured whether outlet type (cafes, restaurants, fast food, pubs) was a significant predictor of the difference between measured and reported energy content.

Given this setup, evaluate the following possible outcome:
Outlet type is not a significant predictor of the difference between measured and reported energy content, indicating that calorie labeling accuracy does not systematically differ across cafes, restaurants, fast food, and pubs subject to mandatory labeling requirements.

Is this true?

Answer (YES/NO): NO